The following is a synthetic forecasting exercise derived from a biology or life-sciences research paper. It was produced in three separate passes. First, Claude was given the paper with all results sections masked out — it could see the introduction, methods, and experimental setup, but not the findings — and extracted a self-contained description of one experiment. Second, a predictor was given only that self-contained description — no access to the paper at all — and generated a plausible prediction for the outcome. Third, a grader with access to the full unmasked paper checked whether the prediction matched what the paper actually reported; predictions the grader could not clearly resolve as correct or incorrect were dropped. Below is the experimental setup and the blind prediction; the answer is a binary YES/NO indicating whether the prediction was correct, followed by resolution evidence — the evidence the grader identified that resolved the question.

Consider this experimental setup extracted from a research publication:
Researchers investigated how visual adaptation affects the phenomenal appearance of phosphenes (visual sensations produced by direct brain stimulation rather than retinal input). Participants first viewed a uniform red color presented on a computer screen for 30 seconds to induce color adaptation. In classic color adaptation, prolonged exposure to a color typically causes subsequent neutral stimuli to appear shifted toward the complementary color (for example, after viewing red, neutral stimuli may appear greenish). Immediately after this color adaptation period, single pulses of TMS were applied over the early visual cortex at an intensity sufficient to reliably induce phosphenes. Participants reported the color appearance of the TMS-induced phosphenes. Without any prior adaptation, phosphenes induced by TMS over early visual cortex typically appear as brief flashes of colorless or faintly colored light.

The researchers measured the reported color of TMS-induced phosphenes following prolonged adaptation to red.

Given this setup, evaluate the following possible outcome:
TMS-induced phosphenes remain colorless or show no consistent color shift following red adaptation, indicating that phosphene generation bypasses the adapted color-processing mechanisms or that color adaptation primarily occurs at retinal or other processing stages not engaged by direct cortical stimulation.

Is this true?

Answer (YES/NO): NO